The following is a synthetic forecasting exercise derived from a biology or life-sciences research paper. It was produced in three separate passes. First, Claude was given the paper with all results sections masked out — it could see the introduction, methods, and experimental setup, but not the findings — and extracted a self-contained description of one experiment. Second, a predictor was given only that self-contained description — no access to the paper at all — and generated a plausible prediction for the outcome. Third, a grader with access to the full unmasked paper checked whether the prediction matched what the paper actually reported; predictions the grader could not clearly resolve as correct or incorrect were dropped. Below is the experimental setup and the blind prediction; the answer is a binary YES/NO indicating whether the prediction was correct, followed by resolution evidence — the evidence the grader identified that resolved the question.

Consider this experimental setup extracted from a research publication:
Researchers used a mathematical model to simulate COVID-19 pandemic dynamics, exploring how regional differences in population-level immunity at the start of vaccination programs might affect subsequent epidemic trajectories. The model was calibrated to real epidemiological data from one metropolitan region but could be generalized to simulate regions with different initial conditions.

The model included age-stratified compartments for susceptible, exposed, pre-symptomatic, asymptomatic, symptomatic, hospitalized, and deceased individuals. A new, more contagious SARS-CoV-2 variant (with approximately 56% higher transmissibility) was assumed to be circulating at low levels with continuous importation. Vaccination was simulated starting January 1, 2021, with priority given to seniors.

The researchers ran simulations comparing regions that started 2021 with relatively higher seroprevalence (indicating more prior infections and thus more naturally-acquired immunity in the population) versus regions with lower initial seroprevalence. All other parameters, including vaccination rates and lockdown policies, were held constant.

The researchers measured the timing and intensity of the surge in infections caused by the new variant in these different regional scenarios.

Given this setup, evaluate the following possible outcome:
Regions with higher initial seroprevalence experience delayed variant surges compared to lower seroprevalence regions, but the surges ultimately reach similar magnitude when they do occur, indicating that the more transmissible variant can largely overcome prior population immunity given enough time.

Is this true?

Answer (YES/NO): NO